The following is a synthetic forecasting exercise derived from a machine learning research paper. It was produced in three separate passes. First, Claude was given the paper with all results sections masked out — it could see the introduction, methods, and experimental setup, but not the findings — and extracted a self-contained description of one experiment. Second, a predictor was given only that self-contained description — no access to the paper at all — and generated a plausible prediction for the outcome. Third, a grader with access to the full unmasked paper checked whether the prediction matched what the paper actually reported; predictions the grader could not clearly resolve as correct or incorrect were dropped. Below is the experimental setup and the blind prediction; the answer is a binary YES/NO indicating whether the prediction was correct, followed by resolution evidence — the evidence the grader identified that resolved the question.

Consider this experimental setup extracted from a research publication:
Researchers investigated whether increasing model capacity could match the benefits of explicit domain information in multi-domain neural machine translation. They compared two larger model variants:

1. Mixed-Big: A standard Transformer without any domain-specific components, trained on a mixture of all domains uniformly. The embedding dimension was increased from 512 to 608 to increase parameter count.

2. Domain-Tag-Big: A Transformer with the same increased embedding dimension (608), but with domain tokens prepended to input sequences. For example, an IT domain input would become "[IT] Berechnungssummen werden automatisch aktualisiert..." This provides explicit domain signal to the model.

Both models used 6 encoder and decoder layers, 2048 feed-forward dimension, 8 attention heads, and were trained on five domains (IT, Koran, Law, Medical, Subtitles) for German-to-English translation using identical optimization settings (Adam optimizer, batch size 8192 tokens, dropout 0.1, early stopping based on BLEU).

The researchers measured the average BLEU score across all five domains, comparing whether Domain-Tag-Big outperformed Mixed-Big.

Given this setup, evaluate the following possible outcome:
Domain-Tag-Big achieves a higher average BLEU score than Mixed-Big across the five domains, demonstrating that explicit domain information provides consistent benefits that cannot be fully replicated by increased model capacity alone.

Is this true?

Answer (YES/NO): NO